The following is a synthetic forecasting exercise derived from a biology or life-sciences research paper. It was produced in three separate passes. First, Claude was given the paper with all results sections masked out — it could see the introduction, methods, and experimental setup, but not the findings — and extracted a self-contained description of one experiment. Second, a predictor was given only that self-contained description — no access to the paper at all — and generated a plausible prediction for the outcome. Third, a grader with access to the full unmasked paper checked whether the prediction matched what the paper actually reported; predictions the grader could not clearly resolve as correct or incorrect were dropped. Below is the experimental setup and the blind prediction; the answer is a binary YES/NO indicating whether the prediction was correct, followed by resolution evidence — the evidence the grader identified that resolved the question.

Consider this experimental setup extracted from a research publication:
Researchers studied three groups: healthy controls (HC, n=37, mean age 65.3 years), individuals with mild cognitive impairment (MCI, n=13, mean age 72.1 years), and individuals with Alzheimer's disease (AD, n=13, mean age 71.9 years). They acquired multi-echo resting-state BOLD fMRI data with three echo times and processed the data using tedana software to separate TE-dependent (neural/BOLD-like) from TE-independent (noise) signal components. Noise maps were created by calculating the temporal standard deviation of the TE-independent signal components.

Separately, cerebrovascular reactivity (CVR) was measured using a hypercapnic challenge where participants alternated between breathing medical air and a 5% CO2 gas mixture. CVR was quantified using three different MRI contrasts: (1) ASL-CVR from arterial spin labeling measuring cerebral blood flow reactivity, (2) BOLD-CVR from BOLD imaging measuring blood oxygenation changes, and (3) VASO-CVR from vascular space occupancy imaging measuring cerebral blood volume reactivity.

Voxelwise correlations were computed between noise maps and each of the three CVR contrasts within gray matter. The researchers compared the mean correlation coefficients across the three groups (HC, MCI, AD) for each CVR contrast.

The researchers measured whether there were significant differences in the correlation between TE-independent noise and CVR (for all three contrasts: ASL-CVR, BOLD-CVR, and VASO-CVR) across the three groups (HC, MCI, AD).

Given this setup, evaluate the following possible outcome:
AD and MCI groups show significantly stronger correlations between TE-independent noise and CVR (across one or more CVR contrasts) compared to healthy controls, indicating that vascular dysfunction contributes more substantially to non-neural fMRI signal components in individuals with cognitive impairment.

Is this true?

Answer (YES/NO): NO